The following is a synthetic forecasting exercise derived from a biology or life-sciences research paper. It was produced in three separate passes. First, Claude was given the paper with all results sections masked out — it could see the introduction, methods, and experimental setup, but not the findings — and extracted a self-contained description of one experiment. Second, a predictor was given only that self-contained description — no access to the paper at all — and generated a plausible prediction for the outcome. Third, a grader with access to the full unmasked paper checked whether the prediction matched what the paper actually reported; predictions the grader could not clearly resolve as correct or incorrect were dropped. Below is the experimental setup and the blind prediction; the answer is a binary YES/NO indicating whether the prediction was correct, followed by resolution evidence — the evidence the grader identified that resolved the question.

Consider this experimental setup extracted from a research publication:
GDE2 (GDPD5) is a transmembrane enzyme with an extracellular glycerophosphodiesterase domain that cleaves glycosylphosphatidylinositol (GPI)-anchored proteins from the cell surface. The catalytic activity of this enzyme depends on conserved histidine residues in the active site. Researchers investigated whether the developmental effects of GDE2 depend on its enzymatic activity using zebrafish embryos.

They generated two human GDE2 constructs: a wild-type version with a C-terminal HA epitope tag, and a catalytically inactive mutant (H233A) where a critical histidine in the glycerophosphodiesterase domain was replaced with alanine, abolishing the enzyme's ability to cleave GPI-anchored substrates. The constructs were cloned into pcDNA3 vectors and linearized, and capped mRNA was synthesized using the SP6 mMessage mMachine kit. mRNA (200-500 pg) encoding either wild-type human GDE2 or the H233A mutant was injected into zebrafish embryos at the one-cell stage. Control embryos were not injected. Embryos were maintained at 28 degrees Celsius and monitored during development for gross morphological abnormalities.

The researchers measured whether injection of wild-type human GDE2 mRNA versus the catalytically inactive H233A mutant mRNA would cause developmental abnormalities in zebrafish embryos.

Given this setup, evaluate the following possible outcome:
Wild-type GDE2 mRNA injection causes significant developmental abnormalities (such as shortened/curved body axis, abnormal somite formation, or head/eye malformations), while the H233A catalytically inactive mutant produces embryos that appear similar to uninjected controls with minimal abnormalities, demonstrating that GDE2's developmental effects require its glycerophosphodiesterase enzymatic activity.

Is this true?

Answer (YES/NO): YES